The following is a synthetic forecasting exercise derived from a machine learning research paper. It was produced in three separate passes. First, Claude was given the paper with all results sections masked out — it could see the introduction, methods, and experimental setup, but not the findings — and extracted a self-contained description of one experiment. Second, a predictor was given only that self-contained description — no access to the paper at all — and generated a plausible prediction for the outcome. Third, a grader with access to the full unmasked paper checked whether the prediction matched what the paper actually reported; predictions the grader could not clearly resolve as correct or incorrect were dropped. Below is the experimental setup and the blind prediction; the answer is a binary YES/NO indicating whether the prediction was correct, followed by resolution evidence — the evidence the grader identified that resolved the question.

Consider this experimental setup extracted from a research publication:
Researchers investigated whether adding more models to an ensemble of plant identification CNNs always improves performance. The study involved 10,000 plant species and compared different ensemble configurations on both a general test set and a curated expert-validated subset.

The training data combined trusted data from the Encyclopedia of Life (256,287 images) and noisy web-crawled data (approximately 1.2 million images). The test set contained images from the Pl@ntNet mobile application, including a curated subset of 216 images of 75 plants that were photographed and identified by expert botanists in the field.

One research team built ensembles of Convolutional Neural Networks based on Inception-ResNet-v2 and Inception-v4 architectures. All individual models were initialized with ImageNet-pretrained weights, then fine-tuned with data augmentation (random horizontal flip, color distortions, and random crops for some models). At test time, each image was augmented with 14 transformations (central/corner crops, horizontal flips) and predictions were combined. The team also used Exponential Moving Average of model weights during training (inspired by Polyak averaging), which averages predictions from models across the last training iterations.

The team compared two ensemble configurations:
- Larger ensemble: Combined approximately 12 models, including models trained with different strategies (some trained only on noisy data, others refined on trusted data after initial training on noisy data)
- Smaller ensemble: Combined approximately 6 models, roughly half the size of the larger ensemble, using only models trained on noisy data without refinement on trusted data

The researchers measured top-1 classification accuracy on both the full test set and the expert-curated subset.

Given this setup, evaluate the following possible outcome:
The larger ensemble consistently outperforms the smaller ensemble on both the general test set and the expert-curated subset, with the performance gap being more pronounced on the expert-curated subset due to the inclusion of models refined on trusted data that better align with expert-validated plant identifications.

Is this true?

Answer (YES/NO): NO